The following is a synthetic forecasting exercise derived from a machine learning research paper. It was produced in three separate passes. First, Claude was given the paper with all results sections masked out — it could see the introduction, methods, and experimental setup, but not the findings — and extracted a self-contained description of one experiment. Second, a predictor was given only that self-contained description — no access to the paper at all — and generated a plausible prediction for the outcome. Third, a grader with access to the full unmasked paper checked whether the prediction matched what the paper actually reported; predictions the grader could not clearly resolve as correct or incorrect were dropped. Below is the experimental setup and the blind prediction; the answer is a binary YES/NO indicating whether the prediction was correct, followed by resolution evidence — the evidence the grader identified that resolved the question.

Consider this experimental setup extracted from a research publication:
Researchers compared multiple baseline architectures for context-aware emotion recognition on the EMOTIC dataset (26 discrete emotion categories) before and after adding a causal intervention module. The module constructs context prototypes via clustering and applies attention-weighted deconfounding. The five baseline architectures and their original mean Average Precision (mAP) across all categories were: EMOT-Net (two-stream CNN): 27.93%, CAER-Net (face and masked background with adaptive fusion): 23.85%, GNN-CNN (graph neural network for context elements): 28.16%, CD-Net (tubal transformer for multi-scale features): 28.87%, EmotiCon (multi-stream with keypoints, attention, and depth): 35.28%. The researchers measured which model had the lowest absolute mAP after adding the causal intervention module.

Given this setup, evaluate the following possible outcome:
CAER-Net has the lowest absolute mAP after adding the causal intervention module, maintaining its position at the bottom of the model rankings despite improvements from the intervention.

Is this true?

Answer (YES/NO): YES